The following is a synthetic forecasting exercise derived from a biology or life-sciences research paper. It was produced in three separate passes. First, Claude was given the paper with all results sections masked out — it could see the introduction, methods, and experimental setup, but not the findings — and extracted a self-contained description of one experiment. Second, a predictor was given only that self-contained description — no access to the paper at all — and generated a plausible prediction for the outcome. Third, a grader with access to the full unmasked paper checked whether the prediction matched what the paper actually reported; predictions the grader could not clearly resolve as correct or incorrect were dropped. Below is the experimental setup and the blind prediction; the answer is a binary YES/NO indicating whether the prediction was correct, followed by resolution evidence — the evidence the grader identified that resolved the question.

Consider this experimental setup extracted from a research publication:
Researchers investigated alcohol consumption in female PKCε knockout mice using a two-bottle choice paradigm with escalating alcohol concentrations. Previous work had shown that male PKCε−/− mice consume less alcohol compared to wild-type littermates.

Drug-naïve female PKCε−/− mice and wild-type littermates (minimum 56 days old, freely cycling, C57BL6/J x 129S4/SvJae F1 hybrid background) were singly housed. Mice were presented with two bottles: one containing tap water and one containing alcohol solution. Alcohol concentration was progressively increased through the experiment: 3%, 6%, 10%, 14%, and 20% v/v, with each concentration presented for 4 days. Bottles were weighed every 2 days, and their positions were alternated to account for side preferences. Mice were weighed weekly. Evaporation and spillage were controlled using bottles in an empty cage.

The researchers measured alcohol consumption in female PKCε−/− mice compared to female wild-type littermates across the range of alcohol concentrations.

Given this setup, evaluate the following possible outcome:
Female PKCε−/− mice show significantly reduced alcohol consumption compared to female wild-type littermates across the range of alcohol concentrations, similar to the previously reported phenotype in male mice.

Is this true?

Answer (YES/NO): YES